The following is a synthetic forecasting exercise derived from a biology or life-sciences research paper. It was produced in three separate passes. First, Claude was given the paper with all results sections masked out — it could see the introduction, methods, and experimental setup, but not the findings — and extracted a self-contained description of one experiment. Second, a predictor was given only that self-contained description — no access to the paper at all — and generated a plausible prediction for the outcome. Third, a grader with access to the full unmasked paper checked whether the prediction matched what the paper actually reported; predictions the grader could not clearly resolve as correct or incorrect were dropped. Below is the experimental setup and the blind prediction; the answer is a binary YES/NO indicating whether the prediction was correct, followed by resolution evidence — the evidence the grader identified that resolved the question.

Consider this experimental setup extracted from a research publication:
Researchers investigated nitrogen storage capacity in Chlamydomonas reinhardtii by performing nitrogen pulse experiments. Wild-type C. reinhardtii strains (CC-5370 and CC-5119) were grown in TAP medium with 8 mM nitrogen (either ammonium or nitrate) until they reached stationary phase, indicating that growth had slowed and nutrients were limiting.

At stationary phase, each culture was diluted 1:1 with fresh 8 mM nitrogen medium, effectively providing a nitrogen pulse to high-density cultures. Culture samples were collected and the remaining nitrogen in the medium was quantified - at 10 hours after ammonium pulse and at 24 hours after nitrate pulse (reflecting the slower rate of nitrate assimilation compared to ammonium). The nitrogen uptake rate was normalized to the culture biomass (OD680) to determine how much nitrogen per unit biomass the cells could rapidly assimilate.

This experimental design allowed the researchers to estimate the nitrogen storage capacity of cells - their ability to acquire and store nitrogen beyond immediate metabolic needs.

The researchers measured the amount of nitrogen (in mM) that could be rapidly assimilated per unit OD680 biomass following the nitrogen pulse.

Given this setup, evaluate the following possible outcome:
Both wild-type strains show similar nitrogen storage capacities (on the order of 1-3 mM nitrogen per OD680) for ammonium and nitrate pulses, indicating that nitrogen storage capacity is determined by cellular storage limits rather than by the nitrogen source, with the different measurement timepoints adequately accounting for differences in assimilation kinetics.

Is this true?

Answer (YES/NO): NO